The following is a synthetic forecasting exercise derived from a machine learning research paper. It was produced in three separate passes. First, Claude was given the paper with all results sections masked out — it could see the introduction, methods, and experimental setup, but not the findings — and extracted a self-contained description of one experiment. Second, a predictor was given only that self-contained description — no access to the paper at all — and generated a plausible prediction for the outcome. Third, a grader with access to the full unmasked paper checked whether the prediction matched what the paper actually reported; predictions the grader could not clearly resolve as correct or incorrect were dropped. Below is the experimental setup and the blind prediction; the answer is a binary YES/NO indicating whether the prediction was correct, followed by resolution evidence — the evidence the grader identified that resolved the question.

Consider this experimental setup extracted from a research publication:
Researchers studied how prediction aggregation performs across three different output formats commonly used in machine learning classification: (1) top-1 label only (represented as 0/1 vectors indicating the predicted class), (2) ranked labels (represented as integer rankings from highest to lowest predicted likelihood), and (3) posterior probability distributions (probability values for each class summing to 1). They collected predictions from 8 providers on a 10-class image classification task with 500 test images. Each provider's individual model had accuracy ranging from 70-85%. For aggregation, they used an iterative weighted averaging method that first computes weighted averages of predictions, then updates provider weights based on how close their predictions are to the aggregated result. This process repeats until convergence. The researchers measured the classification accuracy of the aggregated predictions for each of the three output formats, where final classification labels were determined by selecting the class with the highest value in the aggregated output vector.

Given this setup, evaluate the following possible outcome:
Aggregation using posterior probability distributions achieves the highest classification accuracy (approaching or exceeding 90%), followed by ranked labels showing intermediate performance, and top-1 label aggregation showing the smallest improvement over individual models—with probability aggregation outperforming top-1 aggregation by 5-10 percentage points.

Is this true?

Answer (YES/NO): NO